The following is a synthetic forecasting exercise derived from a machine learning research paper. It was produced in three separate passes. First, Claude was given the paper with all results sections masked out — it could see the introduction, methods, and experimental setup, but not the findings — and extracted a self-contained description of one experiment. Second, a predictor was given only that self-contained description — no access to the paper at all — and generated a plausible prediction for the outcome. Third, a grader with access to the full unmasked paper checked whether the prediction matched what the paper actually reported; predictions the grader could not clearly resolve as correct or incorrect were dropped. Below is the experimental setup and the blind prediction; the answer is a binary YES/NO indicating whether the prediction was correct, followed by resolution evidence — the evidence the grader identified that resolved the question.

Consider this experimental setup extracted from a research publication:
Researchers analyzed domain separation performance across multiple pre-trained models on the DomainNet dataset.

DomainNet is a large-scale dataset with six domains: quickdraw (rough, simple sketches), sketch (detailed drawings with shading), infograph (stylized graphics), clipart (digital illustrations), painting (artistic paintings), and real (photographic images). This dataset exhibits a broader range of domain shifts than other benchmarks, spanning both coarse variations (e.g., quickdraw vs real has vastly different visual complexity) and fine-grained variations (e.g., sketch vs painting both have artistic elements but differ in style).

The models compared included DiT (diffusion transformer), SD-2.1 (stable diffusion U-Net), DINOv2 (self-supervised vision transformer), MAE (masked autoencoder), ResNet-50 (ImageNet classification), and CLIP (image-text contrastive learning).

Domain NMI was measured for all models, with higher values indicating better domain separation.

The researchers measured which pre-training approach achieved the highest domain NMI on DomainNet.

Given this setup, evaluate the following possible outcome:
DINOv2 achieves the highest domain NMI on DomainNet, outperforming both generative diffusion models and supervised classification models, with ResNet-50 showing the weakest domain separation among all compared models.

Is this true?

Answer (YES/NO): NO